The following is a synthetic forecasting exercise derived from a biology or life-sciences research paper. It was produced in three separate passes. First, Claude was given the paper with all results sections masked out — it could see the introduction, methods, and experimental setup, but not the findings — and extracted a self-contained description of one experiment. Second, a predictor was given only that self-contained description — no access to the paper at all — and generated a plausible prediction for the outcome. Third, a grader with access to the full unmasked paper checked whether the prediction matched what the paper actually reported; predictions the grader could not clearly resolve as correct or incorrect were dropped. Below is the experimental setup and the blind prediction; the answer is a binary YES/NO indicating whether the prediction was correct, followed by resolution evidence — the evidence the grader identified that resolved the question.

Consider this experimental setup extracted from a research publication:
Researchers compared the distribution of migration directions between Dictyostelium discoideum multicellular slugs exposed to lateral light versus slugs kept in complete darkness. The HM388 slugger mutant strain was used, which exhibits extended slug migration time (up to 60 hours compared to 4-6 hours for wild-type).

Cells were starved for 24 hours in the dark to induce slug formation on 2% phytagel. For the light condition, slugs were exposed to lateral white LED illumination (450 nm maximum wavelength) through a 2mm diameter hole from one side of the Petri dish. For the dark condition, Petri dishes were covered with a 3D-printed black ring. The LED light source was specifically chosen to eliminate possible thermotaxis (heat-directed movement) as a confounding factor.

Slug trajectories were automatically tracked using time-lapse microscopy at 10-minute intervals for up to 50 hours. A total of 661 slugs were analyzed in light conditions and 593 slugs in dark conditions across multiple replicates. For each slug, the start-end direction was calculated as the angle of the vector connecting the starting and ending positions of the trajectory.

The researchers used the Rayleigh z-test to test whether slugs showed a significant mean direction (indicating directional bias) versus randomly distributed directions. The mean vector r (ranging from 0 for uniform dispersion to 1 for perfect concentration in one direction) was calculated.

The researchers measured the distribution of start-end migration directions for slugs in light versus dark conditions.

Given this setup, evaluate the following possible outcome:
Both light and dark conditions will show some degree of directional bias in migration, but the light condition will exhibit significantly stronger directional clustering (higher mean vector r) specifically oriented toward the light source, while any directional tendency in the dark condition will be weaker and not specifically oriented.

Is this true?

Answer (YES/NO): NO